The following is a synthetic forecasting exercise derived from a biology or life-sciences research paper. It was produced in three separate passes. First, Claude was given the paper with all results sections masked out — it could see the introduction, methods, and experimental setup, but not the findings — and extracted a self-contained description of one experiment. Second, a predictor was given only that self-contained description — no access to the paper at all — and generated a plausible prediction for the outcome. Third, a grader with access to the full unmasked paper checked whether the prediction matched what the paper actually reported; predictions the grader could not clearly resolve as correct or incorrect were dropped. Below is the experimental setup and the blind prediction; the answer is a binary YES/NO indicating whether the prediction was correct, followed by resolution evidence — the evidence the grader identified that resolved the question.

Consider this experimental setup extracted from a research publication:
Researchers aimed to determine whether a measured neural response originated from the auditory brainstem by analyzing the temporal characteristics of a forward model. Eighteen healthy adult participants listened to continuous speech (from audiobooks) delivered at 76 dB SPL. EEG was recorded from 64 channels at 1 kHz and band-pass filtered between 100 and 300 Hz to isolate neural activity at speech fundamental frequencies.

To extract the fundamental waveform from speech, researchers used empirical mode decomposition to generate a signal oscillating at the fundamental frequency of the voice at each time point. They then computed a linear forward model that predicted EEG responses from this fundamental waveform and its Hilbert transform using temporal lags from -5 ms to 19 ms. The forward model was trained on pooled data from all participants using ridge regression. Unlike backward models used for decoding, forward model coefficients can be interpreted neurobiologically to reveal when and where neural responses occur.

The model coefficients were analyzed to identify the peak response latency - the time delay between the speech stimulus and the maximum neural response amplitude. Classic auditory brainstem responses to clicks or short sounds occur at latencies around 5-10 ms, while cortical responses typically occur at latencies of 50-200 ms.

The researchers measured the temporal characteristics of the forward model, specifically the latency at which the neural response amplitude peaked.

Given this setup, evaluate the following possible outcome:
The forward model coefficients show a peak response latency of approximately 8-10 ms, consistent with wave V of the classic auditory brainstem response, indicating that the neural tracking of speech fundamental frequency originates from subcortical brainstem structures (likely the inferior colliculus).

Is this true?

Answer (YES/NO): YES